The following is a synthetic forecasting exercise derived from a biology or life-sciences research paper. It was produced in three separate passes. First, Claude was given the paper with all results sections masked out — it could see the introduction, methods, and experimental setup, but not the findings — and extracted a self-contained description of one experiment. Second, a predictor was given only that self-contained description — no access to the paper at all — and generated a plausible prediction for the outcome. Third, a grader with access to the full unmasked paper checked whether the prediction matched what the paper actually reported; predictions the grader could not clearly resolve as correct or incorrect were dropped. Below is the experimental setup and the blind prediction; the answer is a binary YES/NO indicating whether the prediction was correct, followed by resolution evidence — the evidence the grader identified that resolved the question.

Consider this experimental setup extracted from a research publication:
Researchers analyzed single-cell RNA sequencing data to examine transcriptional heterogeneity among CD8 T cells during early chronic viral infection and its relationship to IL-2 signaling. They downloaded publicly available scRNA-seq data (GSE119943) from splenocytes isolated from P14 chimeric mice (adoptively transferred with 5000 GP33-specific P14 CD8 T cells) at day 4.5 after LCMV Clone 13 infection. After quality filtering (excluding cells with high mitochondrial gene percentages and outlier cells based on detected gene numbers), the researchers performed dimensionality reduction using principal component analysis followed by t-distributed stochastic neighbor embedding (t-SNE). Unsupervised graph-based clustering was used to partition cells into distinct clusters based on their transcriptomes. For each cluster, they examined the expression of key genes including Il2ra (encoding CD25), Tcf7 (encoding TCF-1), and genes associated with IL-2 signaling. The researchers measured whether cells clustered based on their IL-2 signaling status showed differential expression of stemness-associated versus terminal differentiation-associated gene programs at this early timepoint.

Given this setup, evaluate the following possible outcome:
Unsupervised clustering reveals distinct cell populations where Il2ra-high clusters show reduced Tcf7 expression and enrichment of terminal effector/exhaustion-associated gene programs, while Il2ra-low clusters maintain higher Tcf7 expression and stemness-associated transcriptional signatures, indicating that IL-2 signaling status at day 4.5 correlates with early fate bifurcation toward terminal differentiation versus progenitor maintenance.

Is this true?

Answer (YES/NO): YES